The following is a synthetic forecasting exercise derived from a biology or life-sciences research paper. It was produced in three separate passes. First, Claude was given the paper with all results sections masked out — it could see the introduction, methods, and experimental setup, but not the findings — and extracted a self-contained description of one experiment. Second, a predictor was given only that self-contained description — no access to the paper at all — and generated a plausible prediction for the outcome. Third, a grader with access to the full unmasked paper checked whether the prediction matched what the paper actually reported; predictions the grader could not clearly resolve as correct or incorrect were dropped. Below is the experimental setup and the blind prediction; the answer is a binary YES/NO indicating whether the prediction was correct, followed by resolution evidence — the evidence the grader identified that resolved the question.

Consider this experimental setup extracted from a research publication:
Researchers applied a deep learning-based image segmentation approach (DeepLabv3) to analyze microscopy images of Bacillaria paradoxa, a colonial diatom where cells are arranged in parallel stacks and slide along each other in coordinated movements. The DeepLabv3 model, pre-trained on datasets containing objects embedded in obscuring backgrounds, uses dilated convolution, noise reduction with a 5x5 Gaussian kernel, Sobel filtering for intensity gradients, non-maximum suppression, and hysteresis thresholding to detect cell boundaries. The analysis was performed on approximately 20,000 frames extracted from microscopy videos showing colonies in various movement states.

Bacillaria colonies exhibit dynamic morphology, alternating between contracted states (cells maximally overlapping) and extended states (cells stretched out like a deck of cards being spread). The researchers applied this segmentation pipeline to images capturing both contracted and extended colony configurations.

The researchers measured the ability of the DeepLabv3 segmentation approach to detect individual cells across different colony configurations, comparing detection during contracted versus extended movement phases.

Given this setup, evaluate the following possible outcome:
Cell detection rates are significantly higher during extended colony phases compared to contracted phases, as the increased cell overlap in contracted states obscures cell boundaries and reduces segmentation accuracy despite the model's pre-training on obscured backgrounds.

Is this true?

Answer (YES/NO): NO